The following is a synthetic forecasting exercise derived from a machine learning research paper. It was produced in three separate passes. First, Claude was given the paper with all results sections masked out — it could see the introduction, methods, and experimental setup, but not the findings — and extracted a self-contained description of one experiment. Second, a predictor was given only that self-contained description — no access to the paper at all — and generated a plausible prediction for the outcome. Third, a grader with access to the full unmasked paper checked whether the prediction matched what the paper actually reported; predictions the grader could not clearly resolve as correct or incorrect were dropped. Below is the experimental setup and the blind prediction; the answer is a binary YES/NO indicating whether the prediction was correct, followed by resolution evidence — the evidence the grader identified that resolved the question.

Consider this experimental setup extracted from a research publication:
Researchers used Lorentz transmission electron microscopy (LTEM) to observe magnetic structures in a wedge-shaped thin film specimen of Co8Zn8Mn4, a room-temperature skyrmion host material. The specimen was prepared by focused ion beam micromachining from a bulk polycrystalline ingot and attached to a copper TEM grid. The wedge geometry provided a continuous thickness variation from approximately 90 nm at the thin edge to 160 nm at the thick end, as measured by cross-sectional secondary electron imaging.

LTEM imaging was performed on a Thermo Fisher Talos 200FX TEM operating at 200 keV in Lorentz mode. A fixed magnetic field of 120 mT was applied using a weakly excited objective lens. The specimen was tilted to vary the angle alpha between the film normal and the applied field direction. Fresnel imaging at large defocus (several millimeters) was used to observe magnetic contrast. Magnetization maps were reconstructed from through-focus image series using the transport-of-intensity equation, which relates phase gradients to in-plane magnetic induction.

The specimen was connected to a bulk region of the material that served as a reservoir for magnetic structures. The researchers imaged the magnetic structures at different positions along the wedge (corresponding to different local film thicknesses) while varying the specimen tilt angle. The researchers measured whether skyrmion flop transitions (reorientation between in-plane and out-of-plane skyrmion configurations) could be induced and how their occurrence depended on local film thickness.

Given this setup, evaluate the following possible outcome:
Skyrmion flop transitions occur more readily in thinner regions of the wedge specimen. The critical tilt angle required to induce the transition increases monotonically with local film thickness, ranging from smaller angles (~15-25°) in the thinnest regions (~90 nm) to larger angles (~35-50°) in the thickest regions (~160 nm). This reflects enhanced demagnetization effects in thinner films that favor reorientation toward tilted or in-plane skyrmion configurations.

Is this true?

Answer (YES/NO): NO